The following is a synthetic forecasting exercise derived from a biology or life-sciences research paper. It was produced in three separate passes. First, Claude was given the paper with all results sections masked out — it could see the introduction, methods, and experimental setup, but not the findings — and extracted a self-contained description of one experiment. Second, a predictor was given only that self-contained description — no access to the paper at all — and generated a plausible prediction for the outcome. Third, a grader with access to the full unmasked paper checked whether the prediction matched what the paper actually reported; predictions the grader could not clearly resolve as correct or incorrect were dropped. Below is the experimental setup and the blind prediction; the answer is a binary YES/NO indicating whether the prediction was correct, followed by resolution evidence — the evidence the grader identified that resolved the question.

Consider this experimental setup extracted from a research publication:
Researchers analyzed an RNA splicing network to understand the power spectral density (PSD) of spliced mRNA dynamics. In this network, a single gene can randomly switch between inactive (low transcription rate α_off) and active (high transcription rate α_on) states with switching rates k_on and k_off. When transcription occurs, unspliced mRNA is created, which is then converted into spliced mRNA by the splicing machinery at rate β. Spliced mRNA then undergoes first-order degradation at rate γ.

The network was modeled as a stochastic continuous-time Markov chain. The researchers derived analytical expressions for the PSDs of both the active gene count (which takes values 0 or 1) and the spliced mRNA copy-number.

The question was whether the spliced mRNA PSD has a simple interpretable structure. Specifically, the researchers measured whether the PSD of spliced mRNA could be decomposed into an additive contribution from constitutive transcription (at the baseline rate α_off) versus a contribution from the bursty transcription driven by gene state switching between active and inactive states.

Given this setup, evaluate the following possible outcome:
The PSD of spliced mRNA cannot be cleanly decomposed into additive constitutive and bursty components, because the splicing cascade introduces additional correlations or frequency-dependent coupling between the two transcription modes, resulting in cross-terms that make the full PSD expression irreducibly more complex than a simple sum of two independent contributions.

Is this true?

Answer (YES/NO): NO